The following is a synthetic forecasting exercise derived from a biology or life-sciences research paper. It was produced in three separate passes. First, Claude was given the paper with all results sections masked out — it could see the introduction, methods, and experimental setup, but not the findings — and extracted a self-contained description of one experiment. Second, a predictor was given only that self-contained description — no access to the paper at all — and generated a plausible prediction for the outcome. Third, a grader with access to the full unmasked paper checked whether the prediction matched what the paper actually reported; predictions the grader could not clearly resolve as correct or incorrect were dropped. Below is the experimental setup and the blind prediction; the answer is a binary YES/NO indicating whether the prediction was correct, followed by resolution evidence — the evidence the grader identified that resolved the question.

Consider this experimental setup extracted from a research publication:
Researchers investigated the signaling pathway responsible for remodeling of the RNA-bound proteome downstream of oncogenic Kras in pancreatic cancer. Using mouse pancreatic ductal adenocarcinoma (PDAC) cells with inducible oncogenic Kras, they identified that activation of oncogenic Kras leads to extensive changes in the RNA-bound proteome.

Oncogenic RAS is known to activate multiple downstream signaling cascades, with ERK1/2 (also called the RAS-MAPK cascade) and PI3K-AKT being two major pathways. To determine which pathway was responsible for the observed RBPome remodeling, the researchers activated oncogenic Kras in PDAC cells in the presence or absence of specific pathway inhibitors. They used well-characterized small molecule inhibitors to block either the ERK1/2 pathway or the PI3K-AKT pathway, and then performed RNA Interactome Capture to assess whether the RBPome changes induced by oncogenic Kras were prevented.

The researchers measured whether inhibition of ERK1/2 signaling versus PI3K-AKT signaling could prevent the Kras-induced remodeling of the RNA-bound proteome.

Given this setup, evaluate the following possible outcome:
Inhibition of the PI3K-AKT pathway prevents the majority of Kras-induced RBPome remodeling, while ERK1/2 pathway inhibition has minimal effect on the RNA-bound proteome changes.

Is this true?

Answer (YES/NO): NO